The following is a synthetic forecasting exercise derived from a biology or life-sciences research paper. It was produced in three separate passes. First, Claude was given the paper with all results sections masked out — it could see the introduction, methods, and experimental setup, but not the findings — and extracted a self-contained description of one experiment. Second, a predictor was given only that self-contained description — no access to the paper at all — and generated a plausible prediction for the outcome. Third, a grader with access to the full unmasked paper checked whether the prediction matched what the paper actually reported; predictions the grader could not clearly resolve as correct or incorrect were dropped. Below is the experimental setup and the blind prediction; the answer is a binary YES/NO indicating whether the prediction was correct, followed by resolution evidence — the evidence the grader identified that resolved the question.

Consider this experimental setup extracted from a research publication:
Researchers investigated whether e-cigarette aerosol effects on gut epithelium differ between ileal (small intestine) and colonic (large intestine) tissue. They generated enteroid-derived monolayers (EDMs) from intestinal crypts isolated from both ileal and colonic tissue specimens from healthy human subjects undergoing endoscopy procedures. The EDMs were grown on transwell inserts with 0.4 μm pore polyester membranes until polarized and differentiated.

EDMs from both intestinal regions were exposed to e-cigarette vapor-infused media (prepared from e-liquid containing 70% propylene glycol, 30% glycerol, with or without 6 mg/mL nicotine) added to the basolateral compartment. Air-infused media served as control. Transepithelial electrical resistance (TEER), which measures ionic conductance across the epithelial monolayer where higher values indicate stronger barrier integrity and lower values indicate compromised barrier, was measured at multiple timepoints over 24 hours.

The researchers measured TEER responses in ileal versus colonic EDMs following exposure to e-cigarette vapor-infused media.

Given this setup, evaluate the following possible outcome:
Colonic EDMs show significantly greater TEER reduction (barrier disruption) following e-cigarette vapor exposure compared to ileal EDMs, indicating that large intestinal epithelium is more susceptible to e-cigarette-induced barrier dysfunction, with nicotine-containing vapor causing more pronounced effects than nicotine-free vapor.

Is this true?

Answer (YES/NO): NO